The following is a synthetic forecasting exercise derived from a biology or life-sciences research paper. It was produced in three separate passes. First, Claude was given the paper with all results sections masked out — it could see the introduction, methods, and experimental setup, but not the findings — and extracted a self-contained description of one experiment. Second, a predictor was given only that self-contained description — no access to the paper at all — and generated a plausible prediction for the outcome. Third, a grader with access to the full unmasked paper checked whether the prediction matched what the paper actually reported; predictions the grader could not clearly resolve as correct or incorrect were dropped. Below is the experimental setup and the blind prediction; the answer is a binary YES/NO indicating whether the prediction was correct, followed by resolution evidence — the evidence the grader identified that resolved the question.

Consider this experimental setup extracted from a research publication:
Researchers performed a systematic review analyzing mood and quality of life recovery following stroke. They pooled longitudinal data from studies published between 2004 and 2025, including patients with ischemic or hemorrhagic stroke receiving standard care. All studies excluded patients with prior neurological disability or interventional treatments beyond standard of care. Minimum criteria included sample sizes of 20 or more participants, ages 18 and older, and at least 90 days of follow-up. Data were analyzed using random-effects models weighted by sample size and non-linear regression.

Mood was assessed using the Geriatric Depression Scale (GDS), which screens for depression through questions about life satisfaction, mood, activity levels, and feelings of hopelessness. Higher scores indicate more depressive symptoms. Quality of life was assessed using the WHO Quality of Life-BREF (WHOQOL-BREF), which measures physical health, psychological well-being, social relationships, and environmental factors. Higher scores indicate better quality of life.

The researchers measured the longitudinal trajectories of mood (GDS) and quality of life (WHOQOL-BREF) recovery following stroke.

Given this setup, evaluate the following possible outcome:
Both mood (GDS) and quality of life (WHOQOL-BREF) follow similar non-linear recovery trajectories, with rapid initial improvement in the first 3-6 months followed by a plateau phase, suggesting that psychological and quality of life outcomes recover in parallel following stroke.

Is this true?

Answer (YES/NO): NO